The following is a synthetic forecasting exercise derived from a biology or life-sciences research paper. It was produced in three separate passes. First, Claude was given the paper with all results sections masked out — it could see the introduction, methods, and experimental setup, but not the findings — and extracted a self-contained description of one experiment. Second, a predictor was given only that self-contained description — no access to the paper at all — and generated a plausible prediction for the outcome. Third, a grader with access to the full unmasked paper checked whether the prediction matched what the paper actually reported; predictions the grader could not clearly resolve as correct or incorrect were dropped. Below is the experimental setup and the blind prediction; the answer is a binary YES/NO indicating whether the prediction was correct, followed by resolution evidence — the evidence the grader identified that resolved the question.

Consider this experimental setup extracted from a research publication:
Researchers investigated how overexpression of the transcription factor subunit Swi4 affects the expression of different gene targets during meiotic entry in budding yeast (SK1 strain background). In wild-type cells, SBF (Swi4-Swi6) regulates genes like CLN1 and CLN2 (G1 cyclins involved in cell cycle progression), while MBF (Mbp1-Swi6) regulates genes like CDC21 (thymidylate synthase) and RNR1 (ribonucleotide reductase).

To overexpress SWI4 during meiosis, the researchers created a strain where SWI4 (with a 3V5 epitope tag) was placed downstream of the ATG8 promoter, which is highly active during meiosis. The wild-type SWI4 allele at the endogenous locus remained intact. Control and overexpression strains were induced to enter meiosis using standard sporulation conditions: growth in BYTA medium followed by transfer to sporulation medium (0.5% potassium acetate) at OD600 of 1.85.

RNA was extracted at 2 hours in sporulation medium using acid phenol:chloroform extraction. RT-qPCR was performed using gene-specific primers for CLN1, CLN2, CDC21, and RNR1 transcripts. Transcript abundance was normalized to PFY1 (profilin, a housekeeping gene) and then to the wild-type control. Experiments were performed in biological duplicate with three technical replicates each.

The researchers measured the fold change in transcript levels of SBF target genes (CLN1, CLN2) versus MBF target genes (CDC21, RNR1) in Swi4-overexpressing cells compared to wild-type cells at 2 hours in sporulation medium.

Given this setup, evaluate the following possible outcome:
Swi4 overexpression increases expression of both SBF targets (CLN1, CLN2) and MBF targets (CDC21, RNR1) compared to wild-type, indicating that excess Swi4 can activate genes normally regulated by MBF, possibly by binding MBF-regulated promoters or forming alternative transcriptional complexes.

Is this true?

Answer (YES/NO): NO